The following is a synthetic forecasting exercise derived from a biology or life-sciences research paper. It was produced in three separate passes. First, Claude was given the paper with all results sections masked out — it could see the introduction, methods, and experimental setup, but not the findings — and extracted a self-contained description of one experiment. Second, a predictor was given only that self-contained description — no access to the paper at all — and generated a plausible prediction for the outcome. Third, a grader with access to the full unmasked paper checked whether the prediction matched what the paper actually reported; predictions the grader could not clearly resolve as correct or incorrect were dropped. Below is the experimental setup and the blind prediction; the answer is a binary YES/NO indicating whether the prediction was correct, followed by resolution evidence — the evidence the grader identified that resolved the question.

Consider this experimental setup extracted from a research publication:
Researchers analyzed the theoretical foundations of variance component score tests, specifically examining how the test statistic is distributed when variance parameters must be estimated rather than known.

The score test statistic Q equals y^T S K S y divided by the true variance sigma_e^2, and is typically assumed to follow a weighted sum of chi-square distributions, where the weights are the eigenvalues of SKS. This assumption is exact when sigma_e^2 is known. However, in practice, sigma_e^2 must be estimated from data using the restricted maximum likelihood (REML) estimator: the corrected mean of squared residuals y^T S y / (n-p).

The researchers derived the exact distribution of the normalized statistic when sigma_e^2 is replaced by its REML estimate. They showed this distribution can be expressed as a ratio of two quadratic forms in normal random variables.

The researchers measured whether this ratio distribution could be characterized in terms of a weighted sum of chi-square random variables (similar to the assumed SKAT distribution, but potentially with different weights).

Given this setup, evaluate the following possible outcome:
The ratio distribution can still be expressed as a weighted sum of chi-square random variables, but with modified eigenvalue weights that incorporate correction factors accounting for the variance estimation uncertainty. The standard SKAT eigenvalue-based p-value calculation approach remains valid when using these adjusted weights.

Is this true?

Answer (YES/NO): NO